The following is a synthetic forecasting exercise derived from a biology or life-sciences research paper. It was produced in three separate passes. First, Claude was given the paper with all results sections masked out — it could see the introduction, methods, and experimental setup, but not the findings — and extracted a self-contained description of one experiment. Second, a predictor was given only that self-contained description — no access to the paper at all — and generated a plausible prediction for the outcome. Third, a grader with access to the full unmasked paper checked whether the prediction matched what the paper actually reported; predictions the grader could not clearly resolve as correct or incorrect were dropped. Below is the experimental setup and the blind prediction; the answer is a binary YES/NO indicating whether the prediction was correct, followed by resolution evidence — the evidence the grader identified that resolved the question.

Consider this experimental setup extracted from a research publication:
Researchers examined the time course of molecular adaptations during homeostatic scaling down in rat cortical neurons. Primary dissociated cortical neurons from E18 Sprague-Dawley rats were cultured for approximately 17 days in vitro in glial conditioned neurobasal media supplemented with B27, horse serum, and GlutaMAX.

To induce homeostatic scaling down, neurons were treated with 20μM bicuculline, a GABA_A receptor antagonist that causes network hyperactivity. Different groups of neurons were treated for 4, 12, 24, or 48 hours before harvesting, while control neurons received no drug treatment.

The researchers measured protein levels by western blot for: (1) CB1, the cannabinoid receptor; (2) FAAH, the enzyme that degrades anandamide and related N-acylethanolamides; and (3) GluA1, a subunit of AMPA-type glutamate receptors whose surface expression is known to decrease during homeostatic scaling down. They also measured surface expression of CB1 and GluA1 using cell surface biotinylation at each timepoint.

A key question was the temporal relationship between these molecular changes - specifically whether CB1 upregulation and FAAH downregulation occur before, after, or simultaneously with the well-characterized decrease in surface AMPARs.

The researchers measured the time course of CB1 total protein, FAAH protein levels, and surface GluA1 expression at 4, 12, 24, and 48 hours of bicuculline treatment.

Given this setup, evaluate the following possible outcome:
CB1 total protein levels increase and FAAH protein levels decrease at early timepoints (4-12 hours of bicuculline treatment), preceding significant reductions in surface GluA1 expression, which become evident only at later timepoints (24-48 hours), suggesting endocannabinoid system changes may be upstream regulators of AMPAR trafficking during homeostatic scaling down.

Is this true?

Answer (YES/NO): NO